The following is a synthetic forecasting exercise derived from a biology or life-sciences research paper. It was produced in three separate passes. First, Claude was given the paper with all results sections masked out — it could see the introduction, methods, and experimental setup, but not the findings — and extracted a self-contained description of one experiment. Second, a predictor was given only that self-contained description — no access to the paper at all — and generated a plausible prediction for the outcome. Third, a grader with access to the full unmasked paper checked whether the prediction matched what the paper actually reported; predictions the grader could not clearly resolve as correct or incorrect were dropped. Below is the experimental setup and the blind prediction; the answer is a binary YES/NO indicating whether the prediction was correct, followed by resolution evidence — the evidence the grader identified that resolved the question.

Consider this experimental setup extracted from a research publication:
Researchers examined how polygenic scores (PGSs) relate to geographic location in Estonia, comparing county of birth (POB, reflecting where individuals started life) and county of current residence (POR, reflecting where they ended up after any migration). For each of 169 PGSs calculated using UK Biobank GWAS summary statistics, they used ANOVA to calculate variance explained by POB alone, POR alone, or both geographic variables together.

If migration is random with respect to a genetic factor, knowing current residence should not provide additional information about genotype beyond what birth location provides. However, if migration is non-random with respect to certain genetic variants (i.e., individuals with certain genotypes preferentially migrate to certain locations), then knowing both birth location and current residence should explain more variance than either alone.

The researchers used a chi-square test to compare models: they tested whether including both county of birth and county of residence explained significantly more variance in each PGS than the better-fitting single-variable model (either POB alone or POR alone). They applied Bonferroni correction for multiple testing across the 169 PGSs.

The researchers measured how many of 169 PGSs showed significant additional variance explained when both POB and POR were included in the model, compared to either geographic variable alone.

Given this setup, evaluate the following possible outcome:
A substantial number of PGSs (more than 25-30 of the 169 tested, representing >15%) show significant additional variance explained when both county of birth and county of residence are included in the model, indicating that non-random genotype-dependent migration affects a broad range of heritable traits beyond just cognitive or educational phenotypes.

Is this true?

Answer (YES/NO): NO